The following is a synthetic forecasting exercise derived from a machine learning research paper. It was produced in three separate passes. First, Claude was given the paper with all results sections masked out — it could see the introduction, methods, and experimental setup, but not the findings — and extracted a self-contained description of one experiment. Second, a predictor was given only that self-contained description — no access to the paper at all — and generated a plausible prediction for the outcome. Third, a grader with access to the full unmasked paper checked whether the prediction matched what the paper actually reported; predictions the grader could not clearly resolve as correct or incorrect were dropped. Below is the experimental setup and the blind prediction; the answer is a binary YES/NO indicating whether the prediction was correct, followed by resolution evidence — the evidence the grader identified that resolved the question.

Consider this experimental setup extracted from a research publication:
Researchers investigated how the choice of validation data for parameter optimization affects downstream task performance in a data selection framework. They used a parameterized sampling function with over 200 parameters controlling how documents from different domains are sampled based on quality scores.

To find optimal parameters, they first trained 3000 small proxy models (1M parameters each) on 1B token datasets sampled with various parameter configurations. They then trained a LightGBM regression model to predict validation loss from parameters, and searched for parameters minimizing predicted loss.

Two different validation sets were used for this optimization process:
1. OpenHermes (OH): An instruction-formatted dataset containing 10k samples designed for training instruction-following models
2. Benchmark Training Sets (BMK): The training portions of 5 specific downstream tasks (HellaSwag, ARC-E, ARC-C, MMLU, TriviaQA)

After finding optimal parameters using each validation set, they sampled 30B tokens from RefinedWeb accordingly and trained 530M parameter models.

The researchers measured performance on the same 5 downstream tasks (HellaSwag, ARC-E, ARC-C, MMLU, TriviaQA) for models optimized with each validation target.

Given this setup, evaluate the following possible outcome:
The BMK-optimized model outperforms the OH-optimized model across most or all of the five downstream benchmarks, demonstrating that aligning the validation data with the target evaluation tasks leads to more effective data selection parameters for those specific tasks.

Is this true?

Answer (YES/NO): YES